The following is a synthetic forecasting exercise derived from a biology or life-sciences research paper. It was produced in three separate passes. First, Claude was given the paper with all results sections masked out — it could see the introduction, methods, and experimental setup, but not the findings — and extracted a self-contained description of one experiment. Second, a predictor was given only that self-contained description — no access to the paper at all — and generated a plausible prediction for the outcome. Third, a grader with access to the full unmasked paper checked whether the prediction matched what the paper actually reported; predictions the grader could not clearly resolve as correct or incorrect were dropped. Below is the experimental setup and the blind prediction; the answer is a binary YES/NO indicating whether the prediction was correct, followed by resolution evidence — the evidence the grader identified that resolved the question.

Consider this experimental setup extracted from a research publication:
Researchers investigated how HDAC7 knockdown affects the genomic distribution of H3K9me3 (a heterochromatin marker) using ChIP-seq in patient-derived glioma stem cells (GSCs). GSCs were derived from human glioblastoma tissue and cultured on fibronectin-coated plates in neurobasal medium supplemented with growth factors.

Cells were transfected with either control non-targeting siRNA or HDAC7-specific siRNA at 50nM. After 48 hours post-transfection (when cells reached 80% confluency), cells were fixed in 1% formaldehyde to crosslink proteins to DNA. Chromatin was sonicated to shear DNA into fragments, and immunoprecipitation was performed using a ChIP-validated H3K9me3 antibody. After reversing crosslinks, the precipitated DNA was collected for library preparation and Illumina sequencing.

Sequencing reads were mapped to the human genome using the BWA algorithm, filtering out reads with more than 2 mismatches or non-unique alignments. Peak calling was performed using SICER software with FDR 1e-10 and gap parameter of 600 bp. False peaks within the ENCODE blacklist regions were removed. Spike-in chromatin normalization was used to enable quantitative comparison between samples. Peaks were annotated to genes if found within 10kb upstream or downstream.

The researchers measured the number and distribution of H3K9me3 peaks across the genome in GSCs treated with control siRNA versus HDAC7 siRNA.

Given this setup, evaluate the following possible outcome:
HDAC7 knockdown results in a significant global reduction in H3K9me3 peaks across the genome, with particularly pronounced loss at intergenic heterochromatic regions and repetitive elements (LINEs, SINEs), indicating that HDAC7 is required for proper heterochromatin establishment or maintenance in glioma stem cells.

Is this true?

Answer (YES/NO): NO